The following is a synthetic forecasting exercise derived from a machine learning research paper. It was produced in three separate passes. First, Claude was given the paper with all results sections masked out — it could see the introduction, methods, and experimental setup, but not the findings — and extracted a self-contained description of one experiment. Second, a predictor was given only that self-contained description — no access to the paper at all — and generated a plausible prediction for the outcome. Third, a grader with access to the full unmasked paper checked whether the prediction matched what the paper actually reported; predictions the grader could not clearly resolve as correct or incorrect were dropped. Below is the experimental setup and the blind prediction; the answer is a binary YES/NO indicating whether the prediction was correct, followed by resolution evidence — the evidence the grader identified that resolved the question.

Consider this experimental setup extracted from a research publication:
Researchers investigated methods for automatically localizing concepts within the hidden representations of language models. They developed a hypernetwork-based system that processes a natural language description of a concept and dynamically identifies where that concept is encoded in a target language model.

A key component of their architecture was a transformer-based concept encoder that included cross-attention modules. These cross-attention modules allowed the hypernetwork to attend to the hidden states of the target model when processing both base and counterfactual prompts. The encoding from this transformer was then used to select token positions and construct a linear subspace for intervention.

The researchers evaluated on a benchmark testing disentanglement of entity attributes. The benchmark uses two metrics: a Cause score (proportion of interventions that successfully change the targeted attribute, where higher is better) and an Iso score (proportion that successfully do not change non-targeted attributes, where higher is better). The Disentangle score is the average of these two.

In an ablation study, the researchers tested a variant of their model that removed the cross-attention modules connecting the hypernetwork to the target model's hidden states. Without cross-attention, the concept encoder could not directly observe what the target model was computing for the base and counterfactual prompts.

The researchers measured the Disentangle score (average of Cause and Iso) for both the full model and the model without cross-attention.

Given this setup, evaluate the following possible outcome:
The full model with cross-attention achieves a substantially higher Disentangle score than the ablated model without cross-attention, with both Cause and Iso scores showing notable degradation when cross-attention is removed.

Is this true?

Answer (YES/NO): NO